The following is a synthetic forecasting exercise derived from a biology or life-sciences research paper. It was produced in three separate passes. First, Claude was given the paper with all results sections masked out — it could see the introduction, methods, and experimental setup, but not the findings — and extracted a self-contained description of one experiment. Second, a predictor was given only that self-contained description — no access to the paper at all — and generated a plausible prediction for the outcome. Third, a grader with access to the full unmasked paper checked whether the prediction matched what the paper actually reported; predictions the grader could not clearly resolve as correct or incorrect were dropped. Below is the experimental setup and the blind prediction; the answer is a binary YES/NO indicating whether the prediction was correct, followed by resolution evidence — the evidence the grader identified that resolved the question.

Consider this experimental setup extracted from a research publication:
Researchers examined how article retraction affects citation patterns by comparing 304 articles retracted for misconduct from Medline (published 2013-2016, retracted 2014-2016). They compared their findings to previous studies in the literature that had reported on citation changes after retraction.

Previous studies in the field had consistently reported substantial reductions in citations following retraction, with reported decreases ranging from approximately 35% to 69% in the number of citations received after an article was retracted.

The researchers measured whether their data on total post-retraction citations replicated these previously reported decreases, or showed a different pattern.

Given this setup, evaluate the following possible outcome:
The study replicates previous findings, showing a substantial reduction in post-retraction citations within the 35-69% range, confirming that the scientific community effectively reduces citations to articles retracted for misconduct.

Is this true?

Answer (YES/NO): NO